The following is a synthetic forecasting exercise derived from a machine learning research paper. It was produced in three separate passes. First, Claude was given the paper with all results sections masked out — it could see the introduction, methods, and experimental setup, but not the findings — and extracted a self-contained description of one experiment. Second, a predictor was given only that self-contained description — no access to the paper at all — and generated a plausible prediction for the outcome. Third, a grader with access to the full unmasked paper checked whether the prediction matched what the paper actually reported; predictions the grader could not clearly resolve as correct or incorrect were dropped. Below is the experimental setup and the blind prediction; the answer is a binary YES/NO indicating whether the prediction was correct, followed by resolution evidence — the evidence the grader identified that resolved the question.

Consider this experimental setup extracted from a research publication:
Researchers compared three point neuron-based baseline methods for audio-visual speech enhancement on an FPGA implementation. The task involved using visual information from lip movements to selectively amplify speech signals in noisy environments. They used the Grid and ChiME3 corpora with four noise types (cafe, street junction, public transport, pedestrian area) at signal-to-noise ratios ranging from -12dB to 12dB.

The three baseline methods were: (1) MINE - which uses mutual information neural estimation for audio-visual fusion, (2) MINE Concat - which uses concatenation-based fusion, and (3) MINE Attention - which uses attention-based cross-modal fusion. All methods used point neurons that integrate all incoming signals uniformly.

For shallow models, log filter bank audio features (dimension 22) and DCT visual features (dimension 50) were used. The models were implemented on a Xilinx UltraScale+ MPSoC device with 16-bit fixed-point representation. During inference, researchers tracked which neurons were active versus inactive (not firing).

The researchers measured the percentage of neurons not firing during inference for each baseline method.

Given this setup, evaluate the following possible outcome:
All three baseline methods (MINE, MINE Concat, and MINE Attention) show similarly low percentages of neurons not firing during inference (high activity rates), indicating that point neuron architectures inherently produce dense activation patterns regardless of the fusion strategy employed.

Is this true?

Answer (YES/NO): NO